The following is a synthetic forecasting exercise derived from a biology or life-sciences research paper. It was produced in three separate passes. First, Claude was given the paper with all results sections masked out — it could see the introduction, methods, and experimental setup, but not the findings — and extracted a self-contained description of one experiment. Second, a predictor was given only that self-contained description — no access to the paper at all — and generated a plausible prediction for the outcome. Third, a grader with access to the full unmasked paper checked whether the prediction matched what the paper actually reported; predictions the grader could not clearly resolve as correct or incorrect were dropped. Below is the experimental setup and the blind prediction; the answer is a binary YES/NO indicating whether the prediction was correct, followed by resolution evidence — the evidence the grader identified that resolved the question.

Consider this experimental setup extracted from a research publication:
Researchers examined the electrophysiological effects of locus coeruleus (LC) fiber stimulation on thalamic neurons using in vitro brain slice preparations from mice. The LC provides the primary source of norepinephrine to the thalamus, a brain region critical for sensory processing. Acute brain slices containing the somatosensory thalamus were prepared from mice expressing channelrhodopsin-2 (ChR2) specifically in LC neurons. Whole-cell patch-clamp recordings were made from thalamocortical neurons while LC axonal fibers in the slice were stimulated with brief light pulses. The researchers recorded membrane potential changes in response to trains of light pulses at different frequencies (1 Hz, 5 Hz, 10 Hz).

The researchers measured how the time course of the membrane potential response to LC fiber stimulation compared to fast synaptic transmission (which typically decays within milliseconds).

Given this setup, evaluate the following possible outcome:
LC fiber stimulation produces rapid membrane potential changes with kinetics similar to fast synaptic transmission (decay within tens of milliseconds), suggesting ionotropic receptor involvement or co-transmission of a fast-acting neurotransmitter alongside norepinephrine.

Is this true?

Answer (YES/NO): NO